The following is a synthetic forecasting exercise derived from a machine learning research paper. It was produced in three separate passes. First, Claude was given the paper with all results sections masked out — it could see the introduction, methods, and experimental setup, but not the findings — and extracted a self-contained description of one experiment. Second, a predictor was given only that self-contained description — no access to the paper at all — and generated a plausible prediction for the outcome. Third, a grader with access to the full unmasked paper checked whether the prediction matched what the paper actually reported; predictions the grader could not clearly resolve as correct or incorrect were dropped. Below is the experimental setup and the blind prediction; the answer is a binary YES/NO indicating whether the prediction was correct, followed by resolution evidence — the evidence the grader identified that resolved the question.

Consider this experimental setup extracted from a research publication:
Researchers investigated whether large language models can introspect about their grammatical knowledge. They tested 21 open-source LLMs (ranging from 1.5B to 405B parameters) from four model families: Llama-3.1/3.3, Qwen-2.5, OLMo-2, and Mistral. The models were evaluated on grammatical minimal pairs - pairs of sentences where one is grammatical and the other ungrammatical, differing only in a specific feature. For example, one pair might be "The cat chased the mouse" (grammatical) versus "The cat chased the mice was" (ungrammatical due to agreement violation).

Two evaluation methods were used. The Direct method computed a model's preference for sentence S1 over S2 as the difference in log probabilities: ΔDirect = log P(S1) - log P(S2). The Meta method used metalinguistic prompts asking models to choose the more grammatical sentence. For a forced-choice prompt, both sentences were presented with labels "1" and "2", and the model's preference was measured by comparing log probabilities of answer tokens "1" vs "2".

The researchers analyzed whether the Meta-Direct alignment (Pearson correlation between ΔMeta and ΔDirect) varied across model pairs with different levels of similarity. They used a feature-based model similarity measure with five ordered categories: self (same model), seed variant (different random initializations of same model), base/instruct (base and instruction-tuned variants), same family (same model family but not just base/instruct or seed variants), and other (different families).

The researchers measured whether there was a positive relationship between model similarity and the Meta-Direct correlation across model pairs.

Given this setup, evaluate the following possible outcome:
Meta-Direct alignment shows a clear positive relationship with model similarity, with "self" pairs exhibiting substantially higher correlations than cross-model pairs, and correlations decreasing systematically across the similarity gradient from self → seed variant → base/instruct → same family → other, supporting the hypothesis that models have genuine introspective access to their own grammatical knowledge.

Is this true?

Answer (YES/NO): NO